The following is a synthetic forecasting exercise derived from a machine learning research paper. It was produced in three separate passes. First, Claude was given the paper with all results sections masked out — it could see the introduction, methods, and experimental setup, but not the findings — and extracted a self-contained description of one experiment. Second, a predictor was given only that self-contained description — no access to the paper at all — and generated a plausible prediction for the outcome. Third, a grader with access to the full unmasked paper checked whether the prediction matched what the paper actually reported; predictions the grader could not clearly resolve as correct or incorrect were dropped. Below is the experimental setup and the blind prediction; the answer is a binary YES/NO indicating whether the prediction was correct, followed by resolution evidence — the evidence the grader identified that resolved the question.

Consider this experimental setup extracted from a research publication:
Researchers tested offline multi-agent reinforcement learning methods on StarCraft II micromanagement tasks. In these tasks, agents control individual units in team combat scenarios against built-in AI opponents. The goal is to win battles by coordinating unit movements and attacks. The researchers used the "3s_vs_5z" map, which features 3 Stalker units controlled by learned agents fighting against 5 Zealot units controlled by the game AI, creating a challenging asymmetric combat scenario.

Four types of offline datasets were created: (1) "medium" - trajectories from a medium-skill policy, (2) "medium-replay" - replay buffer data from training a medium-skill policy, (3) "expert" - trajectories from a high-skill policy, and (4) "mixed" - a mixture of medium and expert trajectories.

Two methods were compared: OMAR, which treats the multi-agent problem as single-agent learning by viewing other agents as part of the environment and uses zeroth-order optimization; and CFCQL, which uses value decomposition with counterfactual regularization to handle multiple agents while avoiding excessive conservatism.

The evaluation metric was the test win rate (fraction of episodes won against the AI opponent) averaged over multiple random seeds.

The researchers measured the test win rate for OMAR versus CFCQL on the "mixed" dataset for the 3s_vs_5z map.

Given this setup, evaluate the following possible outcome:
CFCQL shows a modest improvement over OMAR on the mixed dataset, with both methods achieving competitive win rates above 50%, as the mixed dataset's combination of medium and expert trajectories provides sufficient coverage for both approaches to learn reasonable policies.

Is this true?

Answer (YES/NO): NO